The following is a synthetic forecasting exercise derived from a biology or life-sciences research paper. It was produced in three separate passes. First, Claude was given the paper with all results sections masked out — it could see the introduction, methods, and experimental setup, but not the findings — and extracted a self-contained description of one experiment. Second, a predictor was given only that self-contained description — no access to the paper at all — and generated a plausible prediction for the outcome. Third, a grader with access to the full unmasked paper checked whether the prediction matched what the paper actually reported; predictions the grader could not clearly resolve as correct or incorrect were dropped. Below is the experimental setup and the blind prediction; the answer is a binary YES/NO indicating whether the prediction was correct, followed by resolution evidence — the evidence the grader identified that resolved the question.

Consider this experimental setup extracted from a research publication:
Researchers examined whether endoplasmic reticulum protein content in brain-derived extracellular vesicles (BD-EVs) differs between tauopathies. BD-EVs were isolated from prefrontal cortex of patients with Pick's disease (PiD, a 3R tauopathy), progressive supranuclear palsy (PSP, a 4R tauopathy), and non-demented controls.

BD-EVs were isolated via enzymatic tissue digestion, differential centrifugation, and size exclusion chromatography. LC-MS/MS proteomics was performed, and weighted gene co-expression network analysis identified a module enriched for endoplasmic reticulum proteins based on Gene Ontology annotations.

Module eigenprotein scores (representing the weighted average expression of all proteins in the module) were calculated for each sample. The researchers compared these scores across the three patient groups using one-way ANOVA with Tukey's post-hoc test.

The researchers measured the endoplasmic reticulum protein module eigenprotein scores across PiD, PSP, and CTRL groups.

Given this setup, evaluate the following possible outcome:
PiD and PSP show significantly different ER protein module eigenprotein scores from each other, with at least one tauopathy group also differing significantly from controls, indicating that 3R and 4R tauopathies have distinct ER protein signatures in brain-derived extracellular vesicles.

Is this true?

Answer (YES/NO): YES